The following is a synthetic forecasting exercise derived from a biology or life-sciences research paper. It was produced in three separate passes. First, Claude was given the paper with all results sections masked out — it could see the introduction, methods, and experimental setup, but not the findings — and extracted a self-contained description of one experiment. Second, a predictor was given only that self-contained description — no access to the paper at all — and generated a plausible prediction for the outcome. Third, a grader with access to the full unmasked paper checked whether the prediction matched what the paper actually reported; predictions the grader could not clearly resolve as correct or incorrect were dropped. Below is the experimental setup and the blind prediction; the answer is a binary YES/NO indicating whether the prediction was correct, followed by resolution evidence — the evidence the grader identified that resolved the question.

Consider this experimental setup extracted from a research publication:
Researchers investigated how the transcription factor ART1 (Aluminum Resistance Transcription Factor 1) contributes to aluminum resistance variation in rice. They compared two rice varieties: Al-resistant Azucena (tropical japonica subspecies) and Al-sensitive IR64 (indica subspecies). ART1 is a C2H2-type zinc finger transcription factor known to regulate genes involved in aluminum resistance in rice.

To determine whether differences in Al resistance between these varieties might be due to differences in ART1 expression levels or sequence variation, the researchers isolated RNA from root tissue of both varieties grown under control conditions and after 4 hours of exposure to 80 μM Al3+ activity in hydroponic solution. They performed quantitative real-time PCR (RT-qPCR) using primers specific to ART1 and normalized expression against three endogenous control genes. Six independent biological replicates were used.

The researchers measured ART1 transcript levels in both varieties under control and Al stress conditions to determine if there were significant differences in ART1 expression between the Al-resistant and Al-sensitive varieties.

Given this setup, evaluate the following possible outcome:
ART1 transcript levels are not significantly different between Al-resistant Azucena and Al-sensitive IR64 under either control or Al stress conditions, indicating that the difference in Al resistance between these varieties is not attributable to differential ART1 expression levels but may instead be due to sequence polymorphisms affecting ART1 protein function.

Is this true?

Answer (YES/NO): YES